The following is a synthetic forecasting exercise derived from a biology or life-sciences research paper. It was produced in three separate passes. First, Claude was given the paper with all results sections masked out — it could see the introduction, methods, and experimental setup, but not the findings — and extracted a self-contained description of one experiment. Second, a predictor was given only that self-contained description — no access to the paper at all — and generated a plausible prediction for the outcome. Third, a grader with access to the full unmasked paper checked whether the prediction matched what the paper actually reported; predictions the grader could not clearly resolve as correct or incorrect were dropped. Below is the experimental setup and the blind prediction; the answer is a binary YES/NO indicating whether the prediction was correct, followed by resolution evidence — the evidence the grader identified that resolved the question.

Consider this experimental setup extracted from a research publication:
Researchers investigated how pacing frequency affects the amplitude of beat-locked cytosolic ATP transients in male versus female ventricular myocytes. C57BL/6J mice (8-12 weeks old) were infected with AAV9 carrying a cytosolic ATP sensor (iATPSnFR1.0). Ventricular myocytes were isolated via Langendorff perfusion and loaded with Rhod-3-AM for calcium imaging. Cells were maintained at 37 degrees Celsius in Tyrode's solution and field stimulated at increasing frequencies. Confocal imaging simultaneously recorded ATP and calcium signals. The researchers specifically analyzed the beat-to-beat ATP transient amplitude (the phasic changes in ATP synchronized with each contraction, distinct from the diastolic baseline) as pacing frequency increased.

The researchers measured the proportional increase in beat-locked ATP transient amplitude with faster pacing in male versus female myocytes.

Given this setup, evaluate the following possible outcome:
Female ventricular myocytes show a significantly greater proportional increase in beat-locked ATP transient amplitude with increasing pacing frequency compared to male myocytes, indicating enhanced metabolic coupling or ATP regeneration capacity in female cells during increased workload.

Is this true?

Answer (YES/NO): NO